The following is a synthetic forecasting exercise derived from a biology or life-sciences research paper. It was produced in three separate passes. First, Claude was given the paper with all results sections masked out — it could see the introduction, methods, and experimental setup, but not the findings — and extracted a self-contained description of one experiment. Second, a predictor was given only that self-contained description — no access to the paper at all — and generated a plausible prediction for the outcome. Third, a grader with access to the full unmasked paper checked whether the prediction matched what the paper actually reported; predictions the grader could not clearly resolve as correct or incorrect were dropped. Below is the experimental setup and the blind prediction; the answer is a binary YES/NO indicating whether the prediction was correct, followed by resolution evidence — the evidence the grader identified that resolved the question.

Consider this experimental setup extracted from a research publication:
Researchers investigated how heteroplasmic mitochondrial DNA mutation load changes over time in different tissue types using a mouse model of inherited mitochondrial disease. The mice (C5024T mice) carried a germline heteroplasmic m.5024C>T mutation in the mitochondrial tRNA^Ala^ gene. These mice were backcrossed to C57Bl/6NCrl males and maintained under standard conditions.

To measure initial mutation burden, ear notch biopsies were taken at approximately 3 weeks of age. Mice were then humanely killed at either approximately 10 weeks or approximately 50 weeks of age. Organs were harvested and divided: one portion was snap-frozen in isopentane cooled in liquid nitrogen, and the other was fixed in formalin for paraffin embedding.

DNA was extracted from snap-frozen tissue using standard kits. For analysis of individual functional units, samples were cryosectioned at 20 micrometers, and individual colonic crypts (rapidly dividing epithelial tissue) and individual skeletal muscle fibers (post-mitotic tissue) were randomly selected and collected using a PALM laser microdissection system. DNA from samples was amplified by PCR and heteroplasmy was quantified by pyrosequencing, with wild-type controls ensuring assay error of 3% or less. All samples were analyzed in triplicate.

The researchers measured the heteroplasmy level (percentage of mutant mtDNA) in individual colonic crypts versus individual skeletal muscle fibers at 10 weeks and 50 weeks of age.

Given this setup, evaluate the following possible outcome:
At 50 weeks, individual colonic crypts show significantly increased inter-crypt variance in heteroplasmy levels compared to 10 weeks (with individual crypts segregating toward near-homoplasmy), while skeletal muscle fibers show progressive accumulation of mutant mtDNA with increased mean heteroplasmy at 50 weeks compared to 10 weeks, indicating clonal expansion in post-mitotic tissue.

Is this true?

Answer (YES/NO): NO